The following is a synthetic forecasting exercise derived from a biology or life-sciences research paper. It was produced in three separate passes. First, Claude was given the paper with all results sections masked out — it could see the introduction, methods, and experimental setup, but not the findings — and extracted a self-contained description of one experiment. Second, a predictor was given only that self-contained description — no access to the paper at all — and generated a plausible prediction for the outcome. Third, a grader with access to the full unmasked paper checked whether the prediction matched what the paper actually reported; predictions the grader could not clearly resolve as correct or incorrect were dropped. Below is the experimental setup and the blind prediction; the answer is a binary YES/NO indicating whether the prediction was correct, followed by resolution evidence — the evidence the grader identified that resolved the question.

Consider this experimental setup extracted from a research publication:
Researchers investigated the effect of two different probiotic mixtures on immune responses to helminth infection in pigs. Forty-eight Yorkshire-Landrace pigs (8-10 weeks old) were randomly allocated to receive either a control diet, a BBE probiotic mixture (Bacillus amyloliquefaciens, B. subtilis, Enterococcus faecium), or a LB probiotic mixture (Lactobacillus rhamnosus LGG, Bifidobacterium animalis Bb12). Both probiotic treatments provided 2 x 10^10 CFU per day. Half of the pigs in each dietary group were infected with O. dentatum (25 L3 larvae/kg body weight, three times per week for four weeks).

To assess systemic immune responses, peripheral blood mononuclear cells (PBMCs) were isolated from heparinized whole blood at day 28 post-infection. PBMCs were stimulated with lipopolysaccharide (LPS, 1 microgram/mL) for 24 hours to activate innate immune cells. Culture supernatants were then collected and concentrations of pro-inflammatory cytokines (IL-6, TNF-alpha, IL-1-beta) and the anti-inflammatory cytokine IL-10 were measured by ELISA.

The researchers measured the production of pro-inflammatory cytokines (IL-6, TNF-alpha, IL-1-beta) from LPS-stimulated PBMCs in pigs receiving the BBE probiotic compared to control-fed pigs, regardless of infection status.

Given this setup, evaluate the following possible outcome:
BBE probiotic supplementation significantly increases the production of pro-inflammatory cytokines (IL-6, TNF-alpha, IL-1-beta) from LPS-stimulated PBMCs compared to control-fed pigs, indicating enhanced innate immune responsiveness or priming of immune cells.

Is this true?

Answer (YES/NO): NO